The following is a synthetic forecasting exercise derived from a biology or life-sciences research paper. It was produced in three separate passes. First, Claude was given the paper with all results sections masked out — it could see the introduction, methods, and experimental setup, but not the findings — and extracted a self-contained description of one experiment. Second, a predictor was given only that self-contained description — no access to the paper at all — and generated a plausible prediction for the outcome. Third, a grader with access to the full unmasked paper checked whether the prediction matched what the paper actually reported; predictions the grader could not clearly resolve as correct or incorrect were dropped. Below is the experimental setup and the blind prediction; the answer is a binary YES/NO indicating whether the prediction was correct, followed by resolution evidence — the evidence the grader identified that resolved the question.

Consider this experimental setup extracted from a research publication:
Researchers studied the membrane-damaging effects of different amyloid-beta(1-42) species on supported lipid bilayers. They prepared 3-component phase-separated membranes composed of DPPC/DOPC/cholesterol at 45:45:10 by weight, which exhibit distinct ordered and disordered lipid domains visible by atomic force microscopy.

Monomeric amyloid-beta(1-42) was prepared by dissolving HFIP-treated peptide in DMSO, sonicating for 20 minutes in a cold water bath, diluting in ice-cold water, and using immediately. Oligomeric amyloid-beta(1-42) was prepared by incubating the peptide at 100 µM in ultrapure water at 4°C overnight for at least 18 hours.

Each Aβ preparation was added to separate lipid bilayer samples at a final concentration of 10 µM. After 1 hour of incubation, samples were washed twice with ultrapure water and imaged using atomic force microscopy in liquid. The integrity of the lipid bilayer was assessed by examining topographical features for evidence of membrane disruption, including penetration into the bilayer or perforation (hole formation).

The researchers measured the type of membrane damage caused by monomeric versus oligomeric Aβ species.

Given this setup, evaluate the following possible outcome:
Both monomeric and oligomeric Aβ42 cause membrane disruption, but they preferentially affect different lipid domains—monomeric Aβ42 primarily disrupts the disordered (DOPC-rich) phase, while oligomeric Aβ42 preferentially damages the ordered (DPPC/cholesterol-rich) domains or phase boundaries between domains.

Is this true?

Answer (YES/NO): NO